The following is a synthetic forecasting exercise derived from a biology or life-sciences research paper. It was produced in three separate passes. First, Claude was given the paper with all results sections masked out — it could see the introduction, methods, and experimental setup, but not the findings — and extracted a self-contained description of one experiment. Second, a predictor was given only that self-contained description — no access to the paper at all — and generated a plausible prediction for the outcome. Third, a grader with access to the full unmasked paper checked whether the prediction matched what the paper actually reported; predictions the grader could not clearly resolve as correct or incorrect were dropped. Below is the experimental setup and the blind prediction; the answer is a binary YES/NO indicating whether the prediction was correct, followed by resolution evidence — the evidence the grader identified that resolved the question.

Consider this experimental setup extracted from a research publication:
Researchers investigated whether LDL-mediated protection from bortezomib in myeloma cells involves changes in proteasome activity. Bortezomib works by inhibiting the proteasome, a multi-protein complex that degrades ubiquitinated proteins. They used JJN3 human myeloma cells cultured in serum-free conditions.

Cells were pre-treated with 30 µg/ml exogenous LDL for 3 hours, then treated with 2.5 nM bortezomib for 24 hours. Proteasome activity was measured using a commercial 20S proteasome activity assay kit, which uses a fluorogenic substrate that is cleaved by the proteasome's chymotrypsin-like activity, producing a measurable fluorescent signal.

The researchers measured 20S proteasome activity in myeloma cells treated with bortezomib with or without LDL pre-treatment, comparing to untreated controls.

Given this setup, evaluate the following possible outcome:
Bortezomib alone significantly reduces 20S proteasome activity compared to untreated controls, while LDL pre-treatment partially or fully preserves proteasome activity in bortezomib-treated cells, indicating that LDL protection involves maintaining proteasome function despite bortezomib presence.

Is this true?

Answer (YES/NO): YES